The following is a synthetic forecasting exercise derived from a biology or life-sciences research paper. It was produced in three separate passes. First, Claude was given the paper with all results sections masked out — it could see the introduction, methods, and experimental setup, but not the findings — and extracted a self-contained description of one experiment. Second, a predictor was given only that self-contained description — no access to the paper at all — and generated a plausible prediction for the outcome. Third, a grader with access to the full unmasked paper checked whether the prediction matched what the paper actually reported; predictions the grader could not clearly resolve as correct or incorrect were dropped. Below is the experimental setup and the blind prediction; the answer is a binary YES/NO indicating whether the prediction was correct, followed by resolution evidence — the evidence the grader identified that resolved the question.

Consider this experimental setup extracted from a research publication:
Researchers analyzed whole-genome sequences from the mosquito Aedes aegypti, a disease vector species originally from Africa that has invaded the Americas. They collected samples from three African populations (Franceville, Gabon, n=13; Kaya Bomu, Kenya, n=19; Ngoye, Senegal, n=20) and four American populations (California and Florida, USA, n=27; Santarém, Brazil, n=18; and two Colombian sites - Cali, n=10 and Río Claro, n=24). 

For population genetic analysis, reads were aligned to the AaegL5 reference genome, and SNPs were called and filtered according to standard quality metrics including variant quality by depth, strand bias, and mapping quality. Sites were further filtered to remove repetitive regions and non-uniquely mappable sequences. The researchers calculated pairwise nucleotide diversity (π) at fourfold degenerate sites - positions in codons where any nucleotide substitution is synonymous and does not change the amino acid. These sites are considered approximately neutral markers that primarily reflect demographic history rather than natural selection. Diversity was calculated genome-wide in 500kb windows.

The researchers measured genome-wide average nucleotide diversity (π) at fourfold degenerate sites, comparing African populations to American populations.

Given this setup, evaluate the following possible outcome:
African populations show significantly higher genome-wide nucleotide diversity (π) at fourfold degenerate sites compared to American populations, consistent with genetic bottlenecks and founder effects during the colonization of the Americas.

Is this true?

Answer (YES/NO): YES